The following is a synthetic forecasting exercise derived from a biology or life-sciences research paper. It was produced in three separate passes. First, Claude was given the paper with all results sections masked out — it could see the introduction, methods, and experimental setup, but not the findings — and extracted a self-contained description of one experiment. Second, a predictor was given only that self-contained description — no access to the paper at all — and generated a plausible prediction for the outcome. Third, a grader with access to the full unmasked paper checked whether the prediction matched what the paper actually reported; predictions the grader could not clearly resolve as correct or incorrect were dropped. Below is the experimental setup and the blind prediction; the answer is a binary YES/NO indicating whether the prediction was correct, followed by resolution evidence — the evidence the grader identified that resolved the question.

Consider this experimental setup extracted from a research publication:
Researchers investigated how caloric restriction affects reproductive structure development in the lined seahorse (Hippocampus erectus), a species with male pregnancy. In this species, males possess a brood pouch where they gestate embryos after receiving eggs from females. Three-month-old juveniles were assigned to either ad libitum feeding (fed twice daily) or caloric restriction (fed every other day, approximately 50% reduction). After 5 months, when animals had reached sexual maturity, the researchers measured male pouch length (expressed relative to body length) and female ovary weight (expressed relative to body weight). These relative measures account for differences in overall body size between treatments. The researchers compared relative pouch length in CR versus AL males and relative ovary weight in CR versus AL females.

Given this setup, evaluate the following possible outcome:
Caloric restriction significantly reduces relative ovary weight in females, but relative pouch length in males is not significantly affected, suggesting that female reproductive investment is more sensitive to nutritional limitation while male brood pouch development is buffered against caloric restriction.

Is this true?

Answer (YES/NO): NO